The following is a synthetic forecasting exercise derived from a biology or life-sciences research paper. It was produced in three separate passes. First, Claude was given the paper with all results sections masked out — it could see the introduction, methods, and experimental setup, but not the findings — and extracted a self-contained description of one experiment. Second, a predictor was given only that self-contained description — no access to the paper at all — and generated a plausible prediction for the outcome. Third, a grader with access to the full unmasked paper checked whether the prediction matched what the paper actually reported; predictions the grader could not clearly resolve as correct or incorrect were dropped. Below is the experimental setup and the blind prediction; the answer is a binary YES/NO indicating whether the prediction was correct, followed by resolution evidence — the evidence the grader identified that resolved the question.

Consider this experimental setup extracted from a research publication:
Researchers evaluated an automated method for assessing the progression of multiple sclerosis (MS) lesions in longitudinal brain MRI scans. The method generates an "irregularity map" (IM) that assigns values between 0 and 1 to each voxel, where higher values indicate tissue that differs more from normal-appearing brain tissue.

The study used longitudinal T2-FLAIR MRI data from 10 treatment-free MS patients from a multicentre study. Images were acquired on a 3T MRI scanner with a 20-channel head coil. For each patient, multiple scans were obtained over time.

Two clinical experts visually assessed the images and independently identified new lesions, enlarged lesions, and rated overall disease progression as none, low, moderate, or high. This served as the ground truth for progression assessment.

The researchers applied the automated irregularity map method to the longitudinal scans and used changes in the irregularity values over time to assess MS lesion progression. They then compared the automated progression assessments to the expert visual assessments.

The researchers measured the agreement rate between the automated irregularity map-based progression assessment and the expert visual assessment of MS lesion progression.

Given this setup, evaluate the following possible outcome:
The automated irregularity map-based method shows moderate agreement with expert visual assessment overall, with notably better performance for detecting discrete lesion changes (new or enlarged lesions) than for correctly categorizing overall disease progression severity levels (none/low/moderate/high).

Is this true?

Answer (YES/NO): NO